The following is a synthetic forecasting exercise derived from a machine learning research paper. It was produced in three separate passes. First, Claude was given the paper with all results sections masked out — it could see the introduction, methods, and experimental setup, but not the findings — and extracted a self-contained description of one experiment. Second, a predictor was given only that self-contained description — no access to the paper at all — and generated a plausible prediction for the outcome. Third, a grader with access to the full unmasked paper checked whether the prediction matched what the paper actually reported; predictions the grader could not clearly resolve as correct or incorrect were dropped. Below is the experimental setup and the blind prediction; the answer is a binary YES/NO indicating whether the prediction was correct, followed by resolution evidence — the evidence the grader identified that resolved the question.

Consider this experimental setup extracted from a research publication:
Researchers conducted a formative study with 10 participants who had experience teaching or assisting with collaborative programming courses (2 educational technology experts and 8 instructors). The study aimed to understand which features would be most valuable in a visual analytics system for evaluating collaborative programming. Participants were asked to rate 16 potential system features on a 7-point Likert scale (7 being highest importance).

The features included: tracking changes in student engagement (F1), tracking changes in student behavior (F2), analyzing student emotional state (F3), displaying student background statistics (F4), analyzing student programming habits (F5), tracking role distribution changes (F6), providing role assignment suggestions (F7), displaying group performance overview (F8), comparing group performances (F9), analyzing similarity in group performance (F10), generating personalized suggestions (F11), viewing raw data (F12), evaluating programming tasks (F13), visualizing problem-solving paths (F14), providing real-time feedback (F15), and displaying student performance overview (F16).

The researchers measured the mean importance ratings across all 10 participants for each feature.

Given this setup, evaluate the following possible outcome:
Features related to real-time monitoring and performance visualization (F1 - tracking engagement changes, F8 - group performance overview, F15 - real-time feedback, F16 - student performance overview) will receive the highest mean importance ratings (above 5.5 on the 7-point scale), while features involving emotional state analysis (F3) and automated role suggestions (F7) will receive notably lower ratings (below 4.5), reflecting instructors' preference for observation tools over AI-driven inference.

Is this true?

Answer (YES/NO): NO